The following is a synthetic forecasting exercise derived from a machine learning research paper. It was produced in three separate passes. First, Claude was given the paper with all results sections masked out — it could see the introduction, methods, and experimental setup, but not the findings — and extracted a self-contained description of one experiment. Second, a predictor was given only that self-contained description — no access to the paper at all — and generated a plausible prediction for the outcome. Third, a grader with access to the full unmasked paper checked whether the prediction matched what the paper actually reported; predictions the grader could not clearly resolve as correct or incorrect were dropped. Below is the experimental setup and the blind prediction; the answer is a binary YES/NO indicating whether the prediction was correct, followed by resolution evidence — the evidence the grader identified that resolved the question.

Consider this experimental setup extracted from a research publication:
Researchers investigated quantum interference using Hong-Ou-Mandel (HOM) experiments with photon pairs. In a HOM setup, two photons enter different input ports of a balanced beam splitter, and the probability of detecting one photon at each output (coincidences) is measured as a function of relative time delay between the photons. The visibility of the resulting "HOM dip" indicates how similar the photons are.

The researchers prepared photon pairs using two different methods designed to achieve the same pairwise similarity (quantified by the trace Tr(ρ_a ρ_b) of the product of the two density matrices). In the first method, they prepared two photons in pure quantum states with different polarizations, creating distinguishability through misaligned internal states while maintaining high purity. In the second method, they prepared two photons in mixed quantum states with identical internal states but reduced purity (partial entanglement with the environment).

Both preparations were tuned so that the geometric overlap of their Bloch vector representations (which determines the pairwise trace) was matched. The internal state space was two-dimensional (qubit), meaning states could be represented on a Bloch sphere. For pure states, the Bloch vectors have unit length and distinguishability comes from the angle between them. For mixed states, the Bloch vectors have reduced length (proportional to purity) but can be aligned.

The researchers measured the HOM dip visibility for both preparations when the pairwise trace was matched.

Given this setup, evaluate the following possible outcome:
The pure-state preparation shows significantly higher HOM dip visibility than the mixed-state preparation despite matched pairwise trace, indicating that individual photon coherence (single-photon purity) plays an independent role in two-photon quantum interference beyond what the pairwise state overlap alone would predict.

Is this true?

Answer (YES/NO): NO